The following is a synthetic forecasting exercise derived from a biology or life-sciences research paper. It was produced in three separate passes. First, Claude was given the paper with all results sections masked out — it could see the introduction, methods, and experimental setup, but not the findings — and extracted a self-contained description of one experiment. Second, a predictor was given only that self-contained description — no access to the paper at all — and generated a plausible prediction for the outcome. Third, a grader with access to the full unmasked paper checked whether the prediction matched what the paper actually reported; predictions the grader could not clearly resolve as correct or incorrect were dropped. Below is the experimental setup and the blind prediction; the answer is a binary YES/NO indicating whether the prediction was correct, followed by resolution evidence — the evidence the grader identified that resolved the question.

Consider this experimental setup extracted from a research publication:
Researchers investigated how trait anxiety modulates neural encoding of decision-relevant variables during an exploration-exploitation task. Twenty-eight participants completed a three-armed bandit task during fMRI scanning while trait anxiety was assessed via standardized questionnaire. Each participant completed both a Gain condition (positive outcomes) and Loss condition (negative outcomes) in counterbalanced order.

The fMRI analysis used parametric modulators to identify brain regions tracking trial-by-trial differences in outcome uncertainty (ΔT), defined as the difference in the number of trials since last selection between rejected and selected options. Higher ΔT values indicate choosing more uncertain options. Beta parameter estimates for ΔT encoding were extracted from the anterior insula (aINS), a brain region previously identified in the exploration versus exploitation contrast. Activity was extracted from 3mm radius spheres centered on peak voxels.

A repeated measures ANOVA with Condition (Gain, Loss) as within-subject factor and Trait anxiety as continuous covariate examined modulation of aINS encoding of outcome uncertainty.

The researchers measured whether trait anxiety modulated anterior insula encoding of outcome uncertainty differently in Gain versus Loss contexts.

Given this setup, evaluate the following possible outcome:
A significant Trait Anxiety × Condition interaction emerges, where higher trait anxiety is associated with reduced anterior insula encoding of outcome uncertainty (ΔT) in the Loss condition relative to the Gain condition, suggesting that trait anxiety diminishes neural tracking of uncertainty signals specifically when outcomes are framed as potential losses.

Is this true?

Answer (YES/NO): NO